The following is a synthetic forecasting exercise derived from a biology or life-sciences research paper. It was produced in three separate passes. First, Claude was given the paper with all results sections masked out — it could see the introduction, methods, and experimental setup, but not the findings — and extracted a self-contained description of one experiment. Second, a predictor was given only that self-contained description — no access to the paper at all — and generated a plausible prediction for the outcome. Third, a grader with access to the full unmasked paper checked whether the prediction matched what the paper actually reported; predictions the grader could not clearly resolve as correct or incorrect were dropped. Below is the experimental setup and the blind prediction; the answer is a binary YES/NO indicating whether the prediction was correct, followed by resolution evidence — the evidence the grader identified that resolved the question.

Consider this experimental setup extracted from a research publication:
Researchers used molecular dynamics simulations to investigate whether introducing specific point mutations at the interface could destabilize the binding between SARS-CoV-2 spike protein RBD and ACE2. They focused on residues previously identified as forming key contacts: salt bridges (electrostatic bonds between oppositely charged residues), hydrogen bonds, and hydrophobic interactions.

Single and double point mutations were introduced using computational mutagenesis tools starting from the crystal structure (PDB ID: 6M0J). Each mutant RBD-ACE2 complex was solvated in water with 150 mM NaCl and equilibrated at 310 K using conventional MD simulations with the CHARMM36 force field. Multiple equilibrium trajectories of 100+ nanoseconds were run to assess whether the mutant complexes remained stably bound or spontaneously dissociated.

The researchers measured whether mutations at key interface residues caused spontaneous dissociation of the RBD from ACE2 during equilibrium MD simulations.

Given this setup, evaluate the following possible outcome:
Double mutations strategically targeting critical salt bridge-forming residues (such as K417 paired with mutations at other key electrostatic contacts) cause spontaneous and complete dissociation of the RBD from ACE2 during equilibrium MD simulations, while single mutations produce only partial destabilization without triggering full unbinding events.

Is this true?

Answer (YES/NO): NO